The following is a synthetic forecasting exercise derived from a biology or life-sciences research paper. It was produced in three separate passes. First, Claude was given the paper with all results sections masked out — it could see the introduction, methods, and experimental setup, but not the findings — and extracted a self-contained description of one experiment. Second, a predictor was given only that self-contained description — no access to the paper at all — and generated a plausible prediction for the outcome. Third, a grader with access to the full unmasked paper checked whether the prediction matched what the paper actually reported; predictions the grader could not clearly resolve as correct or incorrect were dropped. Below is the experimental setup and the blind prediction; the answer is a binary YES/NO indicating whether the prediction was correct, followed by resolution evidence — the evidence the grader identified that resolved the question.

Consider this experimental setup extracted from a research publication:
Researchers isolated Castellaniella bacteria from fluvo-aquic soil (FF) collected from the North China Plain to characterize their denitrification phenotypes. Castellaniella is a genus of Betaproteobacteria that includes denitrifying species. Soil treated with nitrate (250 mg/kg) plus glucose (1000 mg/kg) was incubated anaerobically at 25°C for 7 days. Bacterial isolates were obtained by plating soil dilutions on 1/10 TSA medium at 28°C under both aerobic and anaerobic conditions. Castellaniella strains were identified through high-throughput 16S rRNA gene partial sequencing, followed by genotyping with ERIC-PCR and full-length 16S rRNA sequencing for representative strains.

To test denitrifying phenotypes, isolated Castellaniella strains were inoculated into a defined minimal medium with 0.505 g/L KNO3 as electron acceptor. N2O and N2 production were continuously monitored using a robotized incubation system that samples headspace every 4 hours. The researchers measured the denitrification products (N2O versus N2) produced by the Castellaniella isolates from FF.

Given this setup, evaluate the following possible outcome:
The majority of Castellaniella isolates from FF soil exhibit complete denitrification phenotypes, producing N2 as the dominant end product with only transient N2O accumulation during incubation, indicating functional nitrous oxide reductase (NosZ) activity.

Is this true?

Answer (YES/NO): YES